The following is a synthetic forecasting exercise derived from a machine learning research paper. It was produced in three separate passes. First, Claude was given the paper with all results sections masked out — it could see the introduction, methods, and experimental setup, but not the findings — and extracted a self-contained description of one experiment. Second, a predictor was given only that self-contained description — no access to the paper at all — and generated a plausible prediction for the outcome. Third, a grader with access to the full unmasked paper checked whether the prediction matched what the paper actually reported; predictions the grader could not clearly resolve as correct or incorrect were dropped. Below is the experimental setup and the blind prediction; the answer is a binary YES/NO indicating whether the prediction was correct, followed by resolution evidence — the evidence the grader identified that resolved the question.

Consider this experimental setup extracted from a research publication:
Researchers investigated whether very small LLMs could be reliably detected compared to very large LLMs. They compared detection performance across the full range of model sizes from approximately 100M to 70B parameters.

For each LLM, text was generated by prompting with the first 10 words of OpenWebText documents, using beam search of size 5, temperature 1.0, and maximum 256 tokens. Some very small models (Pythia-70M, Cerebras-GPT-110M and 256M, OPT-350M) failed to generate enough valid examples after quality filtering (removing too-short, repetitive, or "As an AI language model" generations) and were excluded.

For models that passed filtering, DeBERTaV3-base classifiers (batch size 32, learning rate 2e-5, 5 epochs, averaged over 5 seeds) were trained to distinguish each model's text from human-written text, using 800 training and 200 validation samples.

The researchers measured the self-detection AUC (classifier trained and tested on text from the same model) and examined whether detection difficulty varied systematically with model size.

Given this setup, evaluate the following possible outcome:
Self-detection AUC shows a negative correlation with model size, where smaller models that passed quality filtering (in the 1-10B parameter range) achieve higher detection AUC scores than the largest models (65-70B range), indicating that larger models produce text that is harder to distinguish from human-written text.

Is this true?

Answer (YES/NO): YES